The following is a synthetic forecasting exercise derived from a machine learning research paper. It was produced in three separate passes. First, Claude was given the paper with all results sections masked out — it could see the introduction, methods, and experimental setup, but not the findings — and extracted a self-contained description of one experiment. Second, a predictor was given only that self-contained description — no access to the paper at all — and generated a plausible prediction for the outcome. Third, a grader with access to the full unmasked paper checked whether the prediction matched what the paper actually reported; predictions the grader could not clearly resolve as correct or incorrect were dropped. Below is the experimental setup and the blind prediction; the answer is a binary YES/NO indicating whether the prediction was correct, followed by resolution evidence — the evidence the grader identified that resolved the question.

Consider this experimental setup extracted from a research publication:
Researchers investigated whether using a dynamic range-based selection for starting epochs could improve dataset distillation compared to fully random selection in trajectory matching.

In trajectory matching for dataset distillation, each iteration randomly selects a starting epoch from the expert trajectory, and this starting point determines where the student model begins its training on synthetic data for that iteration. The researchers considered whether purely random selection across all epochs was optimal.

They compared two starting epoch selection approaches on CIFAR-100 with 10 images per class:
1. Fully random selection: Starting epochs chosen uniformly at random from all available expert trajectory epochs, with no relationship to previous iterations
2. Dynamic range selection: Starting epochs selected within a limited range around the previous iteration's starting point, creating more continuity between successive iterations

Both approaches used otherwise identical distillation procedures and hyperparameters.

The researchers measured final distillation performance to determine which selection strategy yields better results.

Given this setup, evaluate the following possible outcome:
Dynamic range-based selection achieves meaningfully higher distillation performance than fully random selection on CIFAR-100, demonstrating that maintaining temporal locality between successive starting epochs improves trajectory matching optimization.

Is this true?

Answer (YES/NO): NO